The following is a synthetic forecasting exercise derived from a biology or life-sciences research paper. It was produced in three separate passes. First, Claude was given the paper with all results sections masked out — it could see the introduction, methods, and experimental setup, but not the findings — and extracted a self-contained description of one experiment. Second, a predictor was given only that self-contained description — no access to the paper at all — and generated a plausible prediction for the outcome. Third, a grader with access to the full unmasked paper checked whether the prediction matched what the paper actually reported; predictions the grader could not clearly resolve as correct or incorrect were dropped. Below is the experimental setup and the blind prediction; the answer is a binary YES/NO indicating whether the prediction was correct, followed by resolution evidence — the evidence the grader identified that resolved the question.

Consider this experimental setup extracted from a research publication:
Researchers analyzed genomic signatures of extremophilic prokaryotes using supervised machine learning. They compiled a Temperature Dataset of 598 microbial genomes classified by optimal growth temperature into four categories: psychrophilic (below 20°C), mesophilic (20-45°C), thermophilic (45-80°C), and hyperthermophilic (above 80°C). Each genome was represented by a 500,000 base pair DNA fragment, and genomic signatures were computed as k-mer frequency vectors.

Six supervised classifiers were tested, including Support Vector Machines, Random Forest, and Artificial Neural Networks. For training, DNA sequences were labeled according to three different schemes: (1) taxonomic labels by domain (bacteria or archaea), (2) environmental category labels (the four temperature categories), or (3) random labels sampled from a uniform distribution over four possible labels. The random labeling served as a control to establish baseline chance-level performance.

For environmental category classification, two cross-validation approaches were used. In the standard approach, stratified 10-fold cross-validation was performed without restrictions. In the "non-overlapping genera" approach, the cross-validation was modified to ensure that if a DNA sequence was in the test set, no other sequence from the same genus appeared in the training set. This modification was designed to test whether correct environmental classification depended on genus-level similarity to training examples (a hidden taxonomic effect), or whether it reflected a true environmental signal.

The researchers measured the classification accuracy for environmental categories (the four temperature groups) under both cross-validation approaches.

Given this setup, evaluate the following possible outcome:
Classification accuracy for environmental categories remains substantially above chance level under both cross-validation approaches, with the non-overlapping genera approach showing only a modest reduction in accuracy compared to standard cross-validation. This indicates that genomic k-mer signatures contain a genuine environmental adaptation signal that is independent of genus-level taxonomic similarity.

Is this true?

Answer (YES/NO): YES